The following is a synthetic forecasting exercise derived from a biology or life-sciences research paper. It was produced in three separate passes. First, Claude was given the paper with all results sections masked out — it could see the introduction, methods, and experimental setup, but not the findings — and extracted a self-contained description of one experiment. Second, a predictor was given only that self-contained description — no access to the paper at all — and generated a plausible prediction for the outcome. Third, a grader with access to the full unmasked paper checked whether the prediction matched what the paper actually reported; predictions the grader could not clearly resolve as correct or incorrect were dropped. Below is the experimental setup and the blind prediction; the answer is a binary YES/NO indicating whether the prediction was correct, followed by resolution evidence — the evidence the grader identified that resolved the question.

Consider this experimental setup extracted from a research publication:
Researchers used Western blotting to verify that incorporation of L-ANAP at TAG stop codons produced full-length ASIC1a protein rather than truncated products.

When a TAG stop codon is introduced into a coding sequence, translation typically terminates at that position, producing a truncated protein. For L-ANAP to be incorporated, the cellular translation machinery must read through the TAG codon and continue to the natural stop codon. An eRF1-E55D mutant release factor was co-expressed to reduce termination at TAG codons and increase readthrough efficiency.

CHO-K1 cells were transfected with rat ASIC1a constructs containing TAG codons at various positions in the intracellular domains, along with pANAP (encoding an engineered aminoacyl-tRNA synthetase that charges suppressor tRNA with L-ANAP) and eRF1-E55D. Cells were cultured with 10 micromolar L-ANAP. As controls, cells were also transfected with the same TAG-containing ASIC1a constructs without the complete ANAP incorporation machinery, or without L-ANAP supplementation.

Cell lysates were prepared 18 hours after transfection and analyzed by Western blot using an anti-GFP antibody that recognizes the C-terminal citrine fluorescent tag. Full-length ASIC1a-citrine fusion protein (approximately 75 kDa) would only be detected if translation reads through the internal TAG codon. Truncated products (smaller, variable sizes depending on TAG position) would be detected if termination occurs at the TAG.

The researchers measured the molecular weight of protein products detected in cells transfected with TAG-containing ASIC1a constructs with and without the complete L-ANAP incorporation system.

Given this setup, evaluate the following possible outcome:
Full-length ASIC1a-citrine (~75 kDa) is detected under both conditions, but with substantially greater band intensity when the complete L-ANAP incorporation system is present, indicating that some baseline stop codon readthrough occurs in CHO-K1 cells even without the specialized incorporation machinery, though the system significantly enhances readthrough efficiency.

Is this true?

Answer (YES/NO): NO